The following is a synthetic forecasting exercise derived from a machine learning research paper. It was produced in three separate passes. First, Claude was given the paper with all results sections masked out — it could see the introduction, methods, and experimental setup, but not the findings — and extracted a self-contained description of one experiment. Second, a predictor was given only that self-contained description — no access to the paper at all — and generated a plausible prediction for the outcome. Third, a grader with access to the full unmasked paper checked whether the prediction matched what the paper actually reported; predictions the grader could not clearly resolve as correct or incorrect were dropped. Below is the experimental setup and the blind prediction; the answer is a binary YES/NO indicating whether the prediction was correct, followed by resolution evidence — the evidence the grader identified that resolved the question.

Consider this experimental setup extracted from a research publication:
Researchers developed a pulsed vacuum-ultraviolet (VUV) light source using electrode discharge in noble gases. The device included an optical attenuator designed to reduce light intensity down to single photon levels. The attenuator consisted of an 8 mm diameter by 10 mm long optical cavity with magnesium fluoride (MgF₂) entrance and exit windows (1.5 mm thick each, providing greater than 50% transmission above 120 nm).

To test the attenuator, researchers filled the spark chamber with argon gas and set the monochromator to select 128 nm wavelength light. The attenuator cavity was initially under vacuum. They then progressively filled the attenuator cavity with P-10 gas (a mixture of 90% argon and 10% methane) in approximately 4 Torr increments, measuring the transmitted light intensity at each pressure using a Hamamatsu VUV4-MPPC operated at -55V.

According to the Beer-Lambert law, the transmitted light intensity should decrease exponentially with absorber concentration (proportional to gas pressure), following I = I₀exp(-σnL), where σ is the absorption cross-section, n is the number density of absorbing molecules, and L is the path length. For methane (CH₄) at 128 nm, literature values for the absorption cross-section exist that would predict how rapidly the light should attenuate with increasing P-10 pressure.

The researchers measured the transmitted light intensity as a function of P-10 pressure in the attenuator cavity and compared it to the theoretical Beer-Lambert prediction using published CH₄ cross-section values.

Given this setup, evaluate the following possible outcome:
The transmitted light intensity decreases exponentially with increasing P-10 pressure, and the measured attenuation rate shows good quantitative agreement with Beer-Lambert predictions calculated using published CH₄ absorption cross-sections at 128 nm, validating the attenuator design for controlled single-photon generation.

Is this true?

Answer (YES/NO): YES